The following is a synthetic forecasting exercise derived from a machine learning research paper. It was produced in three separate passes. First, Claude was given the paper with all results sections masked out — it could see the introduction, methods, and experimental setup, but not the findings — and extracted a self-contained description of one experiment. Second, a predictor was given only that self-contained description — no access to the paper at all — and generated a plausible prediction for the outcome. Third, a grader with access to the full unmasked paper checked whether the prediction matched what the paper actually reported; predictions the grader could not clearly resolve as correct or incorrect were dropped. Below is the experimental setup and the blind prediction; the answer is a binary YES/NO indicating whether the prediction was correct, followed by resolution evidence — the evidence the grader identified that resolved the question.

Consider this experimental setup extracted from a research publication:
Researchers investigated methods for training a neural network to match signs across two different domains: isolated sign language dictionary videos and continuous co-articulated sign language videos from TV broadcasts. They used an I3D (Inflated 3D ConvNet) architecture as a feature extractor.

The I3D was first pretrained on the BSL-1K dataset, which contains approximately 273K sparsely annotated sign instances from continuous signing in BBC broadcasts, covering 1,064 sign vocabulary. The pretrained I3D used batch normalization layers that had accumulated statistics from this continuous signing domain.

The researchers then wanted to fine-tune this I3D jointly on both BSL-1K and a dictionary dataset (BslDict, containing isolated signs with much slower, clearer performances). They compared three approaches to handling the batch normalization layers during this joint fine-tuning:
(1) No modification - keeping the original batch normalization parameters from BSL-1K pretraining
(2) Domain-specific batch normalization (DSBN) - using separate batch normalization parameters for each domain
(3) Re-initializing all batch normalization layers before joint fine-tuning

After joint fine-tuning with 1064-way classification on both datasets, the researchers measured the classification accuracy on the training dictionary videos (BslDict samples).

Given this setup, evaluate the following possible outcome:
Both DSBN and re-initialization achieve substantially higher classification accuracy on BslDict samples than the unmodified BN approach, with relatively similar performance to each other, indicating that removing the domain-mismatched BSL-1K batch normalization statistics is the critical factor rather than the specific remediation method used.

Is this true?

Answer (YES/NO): NO